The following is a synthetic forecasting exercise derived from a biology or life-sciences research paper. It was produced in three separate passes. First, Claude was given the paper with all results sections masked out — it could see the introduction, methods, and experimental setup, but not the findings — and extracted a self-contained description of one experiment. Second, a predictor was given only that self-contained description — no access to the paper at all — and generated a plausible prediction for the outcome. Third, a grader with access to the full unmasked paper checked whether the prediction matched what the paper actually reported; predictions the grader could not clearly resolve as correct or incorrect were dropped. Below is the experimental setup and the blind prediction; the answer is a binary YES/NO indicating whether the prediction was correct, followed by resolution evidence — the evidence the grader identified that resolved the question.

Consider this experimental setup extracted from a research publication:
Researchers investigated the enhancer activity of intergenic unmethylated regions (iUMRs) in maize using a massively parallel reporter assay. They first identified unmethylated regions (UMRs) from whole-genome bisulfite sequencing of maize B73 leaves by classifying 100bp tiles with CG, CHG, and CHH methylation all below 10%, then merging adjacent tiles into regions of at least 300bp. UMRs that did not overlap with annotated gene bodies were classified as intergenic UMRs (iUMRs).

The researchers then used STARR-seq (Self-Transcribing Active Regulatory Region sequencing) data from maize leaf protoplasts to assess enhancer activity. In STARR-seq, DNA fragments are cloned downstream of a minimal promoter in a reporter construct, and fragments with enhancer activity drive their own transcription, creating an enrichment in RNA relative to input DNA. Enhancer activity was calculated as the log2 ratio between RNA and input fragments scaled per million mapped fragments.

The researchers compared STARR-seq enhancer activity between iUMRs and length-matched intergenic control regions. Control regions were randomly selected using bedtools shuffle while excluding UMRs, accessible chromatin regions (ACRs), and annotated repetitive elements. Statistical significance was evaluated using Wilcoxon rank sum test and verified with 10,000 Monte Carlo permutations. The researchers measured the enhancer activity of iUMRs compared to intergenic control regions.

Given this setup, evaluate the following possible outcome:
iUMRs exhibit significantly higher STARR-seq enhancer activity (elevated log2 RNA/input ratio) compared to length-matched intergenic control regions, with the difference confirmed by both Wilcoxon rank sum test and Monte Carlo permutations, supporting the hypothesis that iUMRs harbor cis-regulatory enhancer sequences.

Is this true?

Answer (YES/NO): YES